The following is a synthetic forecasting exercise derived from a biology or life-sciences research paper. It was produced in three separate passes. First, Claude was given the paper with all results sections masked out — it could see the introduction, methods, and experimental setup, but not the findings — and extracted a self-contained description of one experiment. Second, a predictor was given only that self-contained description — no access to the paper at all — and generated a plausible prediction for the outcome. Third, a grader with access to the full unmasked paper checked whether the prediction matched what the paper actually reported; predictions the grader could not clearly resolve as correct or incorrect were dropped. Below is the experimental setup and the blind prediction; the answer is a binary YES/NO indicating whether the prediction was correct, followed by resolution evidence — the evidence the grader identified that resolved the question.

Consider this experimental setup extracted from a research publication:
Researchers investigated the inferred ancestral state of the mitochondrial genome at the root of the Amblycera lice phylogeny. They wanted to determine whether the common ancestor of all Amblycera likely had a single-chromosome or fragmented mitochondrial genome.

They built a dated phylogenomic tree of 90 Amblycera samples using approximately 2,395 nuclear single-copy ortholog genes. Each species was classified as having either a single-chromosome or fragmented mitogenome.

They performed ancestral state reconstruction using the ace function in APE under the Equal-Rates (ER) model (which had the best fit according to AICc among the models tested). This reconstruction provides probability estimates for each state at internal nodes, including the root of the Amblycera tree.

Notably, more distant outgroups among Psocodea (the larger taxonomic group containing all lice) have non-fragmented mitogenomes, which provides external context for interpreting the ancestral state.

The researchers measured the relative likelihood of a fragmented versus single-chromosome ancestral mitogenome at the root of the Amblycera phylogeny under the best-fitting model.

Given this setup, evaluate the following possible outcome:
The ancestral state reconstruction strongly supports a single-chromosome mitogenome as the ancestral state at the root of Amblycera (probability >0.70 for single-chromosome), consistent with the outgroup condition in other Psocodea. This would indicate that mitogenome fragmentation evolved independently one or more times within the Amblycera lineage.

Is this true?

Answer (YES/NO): NO